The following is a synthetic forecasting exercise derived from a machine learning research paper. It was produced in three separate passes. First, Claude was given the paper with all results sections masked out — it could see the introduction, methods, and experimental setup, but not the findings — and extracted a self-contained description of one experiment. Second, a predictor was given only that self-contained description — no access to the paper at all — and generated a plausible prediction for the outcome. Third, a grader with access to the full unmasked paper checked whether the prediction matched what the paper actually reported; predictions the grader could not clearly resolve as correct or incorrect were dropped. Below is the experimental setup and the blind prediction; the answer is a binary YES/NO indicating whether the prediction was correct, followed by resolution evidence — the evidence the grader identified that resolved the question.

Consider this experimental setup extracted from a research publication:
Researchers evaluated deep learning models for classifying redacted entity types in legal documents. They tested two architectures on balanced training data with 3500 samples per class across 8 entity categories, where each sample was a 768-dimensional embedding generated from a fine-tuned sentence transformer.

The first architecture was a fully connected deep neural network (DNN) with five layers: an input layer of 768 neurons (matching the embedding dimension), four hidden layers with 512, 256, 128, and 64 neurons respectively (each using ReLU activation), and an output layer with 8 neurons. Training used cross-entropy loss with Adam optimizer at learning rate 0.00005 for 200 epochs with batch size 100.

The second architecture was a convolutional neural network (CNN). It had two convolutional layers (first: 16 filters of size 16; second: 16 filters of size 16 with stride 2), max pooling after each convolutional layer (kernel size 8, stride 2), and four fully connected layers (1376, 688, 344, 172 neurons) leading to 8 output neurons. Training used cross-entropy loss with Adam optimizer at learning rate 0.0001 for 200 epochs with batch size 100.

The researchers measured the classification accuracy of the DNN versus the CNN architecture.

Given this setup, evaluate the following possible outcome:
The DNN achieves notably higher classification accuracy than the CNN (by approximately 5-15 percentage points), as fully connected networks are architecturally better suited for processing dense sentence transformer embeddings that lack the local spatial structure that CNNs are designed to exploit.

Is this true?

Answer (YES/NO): NO